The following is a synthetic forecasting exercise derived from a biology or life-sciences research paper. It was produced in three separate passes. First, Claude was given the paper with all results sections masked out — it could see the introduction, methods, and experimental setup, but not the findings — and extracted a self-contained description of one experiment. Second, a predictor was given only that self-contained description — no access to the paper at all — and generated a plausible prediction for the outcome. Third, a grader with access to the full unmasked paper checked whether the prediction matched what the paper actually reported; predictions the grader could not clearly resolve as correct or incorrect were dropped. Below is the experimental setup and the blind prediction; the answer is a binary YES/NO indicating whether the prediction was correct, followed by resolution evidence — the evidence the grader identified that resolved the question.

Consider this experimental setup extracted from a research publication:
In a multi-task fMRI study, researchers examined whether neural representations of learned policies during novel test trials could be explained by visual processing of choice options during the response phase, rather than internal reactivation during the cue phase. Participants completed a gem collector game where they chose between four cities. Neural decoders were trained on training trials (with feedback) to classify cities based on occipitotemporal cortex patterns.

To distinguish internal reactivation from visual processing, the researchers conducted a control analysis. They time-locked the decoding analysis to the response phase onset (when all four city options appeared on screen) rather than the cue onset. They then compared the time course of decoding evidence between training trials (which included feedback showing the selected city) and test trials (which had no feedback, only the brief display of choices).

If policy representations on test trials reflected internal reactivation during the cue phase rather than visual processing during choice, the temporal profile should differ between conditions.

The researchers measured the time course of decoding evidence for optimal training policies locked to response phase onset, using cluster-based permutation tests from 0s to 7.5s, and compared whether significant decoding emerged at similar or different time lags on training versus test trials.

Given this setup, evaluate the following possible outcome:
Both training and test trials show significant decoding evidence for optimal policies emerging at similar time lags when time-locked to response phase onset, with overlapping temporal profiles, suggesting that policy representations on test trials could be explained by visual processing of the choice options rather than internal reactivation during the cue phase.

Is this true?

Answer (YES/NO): NO